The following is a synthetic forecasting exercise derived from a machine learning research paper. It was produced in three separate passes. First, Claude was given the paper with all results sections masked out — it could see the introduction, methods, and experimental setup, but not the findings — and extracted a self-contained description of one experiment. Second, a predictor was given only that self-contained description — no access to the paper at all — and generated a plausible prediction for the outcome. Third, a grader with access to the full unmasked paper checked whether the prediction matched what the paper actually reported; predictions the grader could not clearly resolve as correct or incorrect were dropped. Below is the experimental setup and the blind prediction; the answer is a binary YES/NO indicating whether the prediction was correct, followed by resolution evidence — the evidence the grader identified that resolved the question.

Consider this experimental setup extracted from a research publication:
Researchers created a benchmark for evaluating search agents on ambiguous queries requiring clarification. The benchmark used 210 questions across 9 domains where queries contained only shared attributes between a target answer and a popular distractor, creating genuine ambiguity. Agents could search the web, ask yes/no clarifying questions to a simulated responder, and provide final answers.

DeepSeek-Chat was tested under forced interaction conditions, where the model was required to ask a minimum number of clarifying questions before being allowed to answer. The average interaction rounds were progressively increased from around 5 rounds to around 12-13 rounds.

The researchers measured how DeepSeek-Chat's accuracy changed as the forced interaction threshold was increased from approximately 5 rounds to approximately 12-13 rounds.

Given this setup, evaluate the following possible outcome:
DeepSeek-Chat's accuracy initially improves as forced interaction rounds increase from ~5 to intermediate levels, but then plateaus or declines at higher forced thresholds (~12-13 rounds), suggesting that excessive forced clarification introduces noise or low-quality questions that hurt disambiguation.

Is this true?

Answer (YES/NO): NO